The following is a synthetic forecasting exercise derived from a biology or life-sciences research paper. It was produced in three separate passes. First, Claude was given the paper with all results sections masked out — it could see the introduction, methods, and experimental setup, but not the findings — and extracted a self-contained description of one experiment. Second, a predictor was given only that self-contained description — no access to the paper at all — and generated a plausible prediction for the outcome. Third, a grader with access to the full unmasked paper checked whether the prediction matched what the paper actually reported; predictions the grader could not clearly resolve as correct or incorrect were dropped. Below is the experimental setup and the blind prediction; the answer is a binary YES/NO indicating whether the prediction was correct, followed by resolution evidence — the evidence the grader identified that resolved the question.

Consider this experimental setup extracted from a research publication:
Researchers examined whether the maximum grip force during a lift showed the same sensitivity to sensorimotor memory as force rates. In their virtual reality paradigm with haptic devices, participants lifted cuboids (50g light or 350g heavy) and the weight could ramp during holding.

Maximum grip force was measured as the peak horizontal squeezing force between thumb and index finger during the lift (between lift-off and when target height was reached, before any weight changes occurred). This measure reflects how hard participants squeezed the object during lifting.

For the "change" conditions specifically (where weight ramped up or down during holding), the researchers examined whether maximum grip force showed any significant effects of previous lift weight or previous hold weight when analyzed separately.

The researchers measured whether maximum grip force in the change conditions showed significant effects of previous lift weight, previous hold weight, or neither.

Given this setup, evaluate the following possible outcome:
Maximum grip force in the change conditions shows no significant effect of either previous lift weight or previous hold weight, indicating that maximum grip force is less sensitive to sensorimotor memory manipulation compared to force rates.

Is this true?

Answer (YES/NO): YES